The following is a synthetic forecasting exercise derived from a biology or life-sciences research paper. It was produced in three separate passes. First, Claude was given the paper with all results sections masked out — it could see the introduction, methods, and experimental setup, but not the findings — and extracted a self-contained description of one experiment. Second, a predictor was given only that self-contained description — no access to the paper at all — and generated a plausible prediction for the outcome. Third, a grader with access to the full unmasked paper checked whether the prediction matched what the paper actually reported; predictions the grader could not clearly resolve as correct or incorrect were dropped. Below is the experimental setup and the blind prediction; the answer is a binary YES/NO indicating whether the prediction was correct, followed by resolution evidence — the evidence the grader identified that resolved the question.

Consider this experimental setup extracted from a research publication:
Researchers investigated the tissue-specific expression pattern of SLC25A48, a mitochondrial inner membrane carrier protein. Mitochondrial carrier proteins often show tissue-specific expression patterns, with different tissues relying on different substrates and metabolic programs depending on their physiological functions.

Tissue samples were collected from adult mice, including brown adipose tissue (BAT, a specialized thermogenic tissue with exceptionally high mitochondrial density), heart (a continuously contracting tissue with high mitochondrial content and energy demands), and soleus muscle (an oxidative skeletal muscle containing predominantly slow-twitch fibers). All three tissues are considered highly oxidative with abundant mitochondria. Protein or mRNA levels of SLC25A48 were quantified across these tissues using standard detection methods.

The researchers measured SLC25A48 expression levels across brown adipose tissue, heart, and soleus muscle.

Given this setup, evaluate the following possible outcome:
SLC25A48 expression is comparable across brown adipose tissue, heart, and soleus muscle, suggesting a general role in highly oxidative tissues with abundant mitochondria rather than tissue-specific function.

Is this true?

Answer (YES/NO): NO